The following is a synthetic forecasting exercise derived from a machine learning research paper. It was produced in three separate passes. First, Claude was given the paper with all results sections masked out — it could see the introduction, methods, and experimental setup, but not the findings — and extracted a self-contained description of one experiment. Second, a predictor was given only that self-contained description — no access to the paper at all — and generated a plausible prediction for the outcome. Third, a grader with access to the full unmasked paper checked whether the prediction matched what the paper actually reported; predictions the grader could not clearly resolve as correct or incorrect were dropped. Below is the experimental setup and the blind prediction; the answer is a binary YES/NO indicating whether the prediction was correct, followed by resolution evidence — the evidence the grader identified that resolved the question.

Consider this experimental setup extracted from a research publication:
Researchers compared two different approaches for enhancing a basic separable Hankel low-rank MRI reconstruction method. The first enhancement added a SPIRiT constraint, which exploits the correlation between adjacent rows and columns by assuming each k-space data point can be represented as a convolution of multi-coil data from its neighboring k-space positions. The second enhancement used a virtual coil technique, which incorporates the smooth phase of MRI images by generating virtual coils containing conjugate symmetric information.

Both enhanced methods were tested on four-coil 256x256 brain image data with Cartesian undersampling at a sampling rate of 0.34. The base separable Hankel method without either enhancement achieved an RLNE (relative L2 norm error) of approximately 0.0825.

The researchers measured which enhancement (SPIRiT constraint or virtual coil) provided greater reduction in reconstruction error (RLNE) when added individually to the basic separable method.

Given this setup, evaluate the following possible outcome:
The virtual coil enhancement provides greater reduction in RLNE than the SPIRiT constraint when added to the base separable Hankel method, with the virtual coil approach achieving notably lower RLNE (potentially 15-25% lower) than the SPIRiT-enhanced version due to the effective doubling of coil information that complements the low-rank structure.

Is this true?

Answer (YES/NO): NO